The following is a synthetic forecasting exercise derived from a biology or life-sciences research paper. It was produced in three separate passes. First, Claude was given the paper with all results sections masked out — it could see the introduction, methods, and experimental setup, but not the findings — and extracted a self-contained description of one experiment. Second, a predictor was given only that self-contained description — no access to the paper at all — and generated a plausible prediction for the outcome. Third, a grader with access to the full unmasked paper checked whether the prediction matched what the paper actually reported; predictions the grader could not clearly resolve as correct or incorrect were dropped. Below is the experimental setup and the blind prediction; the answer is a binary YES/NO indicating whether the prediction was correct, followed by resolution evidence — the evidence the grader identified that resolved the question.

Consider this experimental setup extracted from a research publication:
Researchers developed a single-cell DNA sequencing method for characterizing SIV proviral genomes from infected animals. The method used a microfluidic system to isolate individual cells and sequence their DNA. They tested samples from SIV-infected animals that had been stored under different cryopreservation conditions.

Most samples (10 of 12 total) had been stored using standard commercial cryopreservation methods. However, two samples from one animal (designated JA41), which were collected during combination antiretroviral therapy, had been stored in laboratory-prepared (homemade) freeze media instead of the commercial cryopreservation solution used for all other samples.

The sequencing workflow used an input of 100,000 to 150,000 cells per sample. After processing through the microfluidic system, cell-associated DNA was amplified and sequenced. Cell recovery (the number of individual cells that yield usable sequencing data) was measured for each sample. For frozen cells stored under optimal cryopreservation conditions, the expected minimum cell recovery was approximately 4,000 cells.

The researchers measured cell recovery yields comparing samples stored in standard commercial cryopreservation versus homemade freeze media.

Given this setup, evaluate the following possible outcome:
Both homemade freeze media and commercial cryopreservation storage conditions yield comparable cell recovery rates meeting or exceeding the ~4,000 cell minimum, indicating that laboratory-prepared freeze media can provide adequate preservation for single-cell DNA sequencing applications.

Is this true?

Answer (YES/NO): NO